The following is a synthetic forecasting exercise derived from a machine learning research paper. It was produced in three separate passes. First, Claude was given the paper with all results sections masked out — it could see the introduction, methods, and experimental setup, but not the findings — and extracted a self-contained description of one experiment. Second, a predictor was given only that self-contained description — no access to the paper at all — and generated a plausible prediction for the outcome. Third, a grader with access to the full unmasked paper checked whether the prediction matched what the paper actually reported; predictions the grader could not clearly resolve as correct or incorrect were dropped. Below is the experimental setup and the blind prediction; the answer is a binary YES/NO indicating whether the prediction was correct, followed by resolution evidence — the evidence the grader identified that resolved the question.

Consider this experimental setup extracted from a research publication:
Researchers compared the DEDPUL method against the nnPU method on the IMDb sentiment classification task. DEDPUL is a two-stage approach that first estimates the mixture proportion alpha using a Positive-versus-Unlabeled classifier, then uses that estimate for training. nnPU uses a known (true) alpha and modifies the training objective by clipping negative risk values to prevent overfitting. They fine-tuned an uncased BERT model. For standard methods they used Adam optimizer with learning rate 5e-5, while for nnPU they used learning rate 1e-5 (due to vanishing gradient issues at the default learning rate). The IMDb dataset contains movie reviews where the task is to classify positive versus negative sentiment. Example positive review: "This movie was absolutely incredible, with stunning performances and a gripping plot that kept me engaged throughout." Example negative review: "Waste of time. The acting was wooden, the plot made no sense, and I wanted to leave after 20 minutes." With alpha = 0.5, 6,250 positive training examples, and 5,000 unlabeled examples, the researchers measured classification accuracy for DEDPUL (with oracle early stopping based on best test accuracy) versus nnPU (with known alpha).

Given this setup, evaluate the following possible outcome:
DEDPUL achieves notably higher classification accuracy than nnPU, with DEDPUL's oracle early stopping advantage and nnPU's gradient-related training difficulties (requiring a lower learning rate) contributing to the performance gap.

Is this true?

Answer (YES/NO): NO